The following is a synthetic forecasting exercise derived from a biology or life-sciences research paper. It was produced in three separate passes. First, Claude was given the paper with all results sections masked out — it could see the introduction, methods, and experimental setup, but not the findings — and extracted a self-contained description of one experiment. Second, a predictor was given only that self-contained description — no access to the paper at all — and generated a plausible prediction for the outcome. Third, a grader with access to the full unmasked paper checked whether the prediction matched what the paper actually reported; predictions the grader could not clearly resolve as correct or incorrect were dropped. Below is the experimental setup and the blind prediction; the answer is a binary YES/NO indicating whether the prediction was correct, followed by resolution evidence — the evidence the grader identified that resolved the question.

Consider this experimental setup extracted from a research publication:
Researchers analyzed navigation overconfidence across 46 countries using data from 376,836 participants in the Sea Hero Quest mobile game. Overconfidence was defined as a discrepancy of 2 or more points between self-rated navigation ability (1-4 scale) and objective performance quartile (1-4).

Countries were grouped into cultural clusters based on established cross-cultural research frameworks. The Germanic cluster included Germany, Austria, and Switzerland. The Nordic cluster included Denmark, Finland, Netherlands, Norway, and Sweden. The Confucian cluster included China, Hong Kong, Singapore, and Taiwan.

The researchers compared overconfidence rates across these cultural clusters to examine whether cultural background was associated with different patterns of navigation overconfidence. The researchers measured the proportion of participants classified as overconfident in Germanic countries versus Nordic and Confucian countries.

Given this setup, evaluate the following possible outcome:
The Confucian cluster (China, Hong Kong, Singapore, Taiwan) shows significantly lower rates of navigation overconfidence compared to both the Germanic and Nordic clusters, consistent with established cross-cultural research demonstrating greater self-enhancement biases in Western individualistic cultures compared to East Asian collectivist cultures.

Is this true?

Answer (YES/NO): YES